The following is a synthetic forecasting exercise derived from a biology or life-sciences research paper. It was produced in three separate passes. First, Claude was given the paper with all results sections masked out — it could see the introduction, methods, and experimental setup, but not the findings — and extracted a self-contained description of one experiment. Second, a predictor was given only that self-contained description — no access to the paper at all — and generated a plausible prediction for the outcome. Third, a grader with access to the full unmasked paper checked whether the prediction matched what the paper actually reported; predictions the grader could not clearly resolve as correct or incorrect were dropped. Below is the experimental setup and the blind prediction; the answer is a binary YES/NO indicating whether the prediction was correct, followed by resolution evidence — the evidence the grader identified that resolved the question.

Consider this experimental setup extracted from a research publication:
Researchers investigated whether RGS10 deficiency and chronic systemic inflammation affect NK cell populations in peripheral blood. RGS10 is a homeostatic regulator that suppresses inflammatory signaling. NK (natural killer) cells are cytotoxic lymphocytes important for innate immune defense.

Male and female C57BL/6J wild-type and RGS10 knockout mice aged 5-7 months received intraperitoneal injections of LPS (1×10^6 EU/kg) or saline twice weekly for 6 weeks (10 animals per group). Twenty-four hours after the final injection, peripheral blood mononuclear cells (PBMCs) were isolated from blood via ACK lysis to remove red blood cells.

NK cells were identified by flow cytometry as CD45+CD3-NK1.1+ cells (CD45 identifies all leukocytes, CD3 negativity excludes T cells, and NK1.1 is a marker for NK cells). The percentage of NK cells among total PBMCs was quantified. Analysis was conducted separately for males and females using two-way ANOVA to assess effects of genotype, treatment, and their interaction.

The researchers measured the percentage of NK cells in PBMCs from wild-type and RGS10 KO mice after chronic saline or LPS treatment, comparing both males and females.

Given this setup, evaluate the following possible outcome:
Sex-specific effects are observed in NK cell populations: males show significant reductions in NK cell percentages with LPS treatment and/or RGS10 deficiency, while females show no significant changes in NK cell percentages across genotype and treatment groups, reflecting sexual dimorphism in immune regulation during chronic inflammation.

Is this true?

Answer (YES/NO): NO